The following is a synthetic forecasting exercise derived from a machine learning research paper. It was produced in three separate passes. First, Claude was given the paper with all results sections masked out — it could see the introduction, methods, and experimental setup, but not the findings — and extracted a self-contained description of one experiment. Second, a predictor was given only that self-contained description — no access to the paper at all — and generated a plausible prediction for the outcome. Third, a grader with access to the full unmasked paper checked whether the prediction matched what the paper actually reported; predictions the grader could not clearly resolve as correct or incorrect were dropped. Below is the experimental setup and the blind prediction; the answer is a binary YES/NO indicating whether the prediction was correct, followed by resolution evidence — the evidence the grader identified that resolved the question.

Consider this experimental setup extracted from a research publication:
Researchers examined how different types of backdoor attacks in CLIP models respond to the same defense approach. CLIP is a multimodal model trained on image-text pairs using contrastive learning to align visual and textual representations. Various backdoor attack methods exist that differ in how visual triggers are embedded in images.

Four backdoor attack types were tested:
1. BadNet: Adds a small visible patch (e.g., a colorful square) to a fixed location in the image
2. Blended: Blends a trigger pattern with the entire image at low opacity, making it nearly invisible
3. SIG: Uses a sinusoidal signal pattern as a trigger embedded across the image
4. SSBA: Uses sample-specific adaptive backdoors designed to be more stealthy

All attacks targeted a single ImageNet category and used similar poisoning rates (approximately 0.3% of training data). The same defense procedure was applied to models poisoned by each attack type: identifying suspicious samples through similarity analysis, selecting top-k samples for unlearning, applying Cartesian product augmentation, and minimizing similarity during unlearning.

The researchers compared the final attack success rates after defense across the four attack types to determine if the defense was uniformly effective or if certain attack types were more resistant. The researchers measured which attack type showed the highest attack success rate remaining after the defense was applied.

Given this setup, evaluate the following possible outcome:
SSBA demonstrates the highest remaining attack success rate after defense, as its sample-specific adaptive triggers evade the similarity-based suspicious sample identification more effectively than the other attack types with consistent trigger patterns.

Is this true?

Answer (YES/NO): YES